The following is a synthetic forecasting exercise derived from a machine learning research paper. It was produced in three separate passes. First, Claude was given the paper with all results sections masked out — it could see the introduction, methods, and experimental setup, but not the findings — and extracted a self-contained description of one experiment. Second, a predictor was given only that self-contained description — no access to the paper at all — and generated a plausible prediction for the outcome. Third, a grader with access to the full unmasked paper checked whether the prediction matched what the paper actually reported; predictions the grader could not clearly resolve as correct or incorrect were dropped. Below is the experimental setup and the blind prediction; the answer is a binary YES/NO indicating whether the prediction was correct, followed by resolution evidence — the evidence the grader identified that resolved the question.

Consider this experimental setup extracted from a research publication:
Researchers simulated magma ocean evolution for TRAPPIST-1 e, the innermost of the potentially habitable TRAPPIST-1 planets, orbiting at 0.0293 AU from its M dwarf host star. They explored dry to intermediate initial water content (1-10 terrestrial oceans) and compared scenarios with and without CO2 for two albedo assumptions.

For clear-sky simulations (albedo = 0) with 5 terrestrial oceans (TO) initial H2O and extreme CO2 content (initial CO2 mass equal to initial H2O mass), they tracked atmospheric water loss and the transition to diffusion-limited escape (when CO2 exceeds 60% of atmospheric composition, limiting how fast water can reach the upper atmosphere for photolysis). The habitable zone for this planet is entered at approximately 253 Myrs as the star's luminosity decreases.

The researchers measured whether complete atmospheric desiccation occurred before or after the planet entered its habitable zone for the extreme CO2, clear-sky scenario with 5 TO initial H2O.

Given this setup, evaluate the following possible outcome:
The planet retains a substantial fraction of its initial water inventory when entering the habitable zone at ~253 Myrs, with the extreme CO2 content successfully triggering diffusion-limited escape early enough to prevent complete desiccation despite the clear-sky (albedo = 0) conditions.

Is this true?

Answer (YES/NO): YES